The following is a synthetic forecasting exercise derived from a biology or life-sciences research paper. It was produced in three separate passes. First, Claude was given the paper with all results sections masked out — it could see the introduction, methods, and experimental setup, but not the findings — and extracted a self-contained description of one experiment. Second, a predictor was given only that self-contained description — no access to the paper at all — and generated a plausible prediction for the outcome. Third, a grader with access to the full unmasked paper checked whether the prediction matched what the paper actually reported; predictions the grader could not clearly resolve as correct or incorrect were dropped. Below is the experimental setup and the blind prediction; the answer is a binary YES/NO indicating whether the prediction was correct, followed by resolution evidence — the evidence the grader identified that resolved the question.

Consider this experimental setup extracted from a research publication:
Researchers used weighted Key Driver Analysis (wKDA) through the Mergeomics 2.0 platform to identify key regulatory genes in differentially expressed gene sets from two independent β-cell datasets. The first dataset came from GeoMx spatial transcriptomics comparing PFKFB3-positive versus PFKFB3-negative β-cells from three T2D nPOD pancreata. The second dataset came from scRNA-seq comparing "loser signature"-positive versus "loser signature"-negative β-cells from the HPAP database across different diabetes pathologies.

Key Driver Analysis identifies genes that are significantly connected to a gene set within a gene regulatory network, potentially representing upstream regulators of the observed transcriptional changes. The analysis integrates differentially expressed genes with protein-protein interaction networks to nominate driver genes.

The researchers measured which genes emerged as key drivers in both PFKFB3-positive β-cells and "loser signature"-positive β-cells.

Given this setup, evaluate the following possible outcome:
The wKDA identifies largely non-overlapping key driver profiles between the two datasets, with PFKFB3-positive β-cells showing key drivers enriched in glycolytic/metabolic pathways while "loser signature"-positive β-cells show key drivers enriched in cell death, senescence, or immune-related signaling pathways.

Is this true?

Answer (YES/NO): NO